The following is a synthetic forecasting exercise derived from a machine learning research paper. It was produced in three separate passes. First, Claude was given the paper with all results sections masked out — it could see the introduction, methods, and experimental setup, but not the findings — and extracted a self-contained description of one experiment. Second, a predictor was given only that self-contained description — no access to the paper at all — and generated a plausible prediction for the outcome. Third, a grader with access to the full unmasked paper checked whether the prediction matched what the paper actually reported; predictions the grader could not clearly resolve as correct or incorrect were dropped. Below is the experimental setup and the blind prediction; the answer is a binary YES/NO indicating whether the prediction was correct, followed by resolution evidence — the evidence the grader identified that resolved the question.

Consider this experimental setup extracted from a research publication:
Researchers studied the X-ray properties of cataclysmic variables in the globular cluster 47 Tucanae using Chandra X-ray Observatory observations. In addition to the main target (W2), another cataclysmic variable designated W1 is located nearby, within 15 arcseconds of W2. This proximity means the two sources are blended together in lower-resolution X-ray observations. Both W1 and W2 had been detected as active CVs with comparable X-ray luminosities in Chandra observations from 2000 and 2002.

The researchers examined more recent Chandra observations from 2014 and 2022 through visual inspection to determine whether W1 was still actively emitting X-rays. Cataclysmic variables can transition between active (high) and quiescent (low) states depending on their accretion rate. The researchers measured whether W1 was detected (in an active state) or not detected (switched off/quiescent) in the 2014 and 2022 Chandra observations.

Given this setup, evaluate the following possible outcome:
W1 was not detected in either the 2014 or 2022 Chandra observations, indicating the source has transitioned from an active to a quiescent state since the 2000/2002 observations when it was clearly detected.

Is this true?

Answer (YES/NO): YES